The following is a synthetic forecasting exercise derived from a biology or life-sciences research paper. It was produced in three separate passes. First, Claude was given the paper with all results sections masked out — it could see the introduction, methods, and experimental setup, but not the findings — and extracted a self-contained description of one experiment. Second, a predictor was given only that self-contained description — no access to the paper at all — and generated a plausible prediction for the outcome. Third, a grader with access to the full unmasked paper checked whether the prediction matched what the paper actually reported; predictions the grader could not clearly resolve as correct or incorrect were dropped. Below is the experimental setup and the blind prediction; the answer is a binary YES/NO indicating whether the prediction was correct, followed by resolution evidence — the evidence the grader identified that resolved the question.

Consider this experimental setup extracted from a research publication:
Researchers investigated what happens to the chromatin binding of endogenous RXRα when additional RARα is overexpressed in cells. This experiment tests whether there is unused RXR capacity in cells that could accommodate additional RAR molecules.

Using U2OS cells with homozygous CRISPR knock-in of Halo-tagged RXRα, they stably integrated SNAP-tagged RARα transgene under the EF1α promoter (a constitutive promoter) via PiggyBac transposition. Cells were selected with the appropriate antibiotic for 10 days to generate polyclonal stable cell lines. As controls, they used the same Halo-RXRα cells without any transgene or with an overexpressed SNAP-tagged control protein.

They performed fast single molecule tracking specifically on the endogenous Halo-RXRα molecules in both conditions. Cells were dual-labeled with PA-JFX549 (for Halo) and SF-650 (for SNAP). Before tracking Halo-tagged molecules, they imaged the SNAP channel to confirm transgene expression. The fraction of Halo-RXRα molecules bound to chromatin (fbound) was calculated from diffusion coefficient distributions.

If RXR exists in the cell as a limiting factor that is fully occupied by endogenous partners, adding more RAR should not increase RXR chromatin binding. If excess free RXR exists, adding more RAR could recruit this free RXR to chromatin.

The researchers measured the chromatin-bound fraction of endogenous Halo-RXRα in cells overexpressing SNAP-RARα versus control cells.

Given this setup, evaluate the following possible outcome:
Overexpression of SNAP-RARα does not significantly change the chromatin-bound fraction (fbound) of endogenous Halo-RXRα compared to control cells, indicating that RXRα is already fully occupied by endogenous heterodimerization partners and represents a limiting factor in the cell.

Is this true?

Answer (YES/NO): NO